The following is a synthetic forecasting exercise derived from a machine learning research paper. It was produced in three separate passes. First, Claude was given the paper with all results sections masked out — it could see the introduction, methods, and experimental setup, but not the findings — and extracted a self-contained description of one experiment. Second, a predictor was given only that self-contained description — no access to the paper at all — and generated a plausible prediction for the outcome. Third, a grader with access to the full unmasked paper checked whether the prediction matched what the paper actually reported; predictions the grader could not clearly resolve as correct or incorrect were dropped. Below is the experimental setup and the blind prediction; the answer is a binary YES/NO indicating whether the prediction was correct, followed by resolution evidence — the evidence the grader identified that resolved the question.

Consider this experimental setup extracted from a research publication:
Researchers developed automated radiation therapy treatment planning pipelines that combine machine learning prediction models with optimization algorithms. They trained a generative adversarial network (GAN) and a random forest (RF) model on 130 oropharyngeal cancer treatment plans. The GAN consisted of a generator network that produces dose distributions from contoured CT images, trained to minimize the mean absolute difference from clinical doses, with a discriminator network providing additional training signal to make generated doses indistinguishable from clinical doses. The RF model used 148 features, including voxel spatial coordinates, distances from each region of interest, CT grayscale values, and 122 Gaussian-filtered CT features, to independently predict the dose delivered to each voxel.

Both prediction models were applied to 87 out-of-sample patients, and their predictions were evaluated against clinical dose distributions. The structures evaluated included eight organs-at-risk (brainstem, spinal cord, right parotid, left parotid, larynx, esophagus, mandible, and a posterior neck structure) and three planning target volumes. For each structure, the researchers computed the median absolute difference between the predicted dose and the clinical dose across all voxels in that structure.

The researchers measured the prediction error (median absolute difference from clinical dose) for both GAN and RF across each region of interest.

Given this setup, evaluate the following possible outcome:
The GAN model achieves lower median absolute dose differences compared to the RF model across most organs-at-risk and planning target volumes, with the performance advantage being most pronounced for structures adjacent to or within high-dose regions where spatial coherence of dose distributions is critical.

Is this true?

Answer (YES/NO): NO